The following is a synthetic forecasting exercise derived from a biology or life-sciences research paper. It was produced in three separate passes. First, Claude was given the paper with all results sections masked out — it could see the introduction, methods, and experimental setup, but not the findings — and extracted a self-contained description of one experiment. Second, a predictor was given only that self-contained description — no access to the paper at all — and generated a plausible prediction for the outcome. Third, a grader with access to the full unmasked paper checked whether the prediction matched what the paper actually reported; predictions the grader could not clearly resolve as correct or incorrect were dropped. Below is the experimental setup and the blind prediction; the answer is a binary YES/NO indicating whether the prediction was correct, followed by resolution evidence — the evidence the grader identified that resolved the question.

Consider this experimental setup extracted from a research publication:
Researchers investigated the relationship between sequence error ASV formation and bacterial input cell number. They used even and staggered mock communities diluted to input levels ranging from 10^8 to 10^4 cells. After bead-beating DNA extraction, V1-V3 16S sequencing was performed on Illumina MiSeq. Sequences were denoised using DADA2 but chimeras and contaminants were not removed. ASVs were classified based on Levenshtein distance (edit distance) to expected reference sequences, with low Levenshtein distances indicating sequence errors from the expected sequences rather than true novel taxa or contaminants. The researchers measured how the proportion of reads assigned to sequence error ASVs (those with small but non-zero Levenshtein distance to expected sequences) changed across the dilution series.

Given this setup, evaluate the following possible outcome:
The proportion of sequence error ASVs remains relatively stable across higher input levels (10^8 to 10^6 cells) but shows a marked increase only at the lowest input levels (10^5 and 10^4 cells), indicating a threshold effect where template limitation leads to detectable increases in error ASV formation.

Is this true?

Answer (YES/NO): NO